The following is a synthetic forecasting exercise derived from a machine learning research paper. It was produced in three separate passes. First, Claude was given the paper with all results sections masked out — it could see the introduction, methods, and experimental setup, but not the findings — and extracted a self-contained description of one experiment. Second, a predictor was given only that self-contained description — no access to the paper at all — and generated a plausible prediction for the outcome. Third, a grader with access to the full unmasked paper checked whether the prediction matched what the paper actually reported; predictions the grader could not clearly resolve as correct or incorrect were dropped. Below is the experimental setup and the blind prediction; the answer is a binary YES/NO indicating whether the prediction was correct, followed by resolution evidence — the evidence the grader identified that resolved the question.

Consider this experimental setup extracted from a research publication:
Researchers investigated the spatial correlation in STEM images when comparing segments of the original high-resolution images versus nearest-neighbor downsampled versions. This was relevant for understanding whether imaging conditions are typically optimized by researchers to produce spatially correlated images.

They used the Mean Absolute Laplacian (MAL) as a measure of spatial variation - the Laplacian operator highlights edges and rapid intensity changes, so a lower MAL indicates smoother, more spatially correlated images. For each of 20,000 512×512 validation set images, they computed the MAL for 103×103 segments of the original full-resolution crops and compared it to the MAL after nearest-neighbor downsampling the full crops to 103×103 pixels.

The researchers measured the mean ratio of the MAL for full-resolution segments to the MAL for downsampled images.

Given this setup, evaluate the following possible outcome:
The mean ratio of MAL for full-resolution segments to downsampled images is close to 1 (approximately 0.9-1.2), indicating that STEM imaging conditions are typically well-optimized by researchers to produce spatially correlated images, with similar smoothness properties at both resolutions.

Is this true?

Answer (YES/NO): YES